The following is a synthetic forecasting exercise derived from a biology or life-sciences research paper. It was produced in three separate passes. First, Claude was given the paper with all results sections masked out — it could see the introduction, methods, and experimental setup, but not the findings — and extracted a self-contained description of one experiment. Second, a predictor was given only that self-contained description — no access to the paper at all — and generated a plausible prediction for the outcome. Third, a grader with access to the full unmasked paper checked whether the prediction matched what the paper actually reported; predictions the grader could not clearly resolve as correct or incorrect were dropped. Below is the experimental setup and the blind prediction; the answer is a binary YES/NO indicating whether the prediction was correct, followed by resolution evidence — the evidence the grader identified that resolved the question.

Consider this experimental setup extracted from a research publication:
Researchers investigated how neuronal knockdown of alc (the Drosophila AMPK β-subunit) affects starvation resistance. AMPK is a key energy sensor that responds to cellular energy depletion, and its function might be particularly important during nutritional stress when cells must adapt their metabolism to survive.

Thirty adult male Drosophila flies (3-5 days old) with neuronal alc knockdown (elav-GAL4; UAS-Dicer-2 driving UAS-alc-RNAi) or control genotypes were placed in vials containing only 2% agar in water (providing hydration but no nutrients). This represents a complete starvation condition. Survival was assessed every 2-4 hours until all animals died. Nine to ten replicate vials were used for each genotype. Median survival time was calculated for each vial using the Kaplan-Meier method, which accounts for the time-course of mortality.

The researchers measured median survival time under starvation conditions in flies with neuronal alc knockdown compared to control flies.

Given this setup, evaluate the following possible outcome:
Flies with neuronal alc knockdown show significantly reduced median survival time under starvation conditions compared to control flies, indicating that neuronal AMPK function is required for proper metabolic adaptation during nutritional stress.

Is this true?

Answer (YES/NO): YES